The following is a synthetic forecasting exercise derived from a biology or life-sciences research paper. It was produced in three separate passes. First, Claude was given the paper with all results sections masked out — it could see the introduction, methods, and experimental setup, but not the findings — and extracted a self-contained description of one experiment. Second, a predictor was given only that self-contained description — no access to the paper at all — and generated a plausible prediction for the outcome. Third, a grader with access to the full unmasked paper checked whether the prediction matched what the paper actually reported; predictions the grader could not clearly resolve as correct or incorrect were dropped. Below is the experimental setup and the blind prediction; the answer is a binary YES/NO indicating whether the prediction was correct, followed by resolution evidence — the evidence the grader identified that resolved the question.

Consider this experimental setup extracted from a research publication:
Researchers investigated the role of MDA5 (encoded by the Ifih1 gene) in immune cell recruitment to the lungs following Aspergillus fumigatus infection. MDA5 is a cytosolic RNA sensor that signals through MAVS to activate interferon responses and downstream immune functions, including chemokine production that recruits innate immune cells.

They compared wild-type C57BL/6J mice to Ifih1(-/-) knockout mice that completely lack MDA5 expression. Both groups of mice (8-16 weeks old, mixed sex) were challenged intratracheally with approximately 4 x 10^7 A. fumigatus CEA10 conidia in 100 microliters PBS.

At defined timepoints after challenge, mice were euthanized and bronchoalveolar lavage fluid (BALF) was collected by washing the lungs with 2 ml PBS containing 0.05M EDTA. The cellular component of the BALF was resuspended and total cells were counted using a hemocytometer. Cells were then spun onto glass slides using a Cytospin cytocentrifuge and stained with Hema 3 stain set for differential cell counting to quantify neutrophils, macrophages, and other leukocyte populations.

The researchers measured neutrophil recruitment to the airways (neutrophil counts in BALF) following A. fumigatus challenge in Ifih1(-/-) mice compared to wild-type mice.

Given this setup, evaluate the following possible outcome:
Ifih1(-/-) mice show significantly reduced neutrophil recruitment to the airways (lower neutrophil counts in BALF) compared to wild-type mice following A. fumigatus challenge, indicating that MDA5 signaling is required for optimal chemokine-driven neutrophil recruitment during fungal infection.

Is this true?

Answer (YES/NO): YES